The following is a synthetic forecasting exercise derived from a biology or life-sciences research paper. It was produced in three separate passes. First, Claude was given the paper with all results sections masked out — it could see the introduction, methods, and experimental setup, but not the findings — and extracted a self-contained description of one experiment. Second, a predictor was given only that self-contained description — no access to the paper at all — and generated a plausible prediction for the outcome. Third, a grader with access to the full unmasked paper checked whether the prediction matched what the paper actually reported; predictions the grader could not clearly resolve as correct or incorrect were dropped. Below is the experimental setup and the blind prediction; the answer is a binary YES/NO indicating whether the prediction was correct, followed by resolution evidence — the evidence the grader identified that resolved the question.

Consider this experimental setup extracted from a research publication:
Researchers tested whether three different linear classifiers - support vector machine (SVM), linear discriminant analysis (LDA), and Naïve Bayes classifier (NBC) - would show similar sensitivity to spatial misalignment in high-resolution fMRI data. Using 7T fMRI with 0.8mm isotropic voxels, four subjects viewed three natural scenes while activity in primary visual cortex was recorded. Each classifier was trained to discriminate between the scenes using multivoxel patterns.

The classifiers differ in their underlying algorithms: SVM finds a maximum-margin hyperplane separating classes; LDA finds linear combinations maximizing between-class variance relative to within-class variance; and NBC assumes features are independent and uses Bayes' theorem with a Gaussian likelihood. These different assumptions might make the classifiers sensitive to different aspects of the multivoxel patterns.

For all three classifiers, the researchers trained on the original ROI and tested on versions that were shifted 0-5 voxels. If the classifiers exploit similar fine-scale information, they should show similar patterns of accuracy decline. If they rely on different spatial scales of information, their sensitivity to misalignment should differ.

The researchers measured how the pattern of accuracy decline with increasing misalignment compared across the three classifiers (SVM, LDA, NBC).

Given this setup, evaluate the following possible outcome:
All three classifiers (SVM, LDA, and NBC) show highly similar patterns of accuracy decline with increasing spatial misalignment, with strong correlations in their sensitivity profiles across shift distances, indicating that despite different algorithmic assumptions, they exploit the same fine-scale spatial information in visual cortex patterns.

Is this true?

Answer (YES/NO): YES